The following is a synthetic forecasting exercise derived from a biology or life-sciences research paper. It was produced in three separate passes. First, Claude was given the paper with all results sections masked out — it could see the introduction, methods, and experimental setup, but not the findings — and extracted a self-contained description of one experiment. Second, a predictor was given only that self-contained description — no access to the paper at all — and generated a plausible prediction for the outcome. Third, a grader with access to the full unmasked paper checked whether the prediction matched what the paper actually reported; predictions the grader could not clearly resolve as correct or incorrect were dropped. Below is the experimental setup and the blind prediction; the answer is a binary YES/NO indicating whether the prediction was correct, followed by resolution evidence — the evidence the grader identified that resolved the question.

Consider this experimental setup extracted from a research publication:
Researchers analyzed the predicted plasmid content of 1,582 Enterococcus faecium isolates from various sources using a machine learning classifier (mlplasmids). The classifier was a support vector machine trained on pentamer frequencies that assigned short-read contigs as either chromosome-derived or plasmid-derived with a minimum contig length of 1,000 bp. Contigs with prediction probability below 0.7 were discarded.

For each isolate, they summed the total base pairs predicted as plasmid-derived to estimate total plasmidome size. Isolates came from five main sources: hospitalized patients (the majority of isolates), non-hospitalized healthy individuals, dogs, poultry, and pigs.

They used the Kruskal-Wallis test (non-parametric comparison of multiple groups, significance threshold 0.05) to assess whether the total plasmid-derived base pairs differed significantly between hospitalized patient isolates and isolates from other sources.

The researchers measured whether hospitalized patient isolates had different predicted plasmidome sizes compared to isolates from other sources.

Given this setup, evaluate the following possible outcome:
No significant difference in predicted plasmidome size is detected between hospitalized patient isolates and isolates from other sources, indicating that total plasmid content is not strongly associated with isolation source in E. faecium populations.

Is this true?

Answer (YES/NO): NO